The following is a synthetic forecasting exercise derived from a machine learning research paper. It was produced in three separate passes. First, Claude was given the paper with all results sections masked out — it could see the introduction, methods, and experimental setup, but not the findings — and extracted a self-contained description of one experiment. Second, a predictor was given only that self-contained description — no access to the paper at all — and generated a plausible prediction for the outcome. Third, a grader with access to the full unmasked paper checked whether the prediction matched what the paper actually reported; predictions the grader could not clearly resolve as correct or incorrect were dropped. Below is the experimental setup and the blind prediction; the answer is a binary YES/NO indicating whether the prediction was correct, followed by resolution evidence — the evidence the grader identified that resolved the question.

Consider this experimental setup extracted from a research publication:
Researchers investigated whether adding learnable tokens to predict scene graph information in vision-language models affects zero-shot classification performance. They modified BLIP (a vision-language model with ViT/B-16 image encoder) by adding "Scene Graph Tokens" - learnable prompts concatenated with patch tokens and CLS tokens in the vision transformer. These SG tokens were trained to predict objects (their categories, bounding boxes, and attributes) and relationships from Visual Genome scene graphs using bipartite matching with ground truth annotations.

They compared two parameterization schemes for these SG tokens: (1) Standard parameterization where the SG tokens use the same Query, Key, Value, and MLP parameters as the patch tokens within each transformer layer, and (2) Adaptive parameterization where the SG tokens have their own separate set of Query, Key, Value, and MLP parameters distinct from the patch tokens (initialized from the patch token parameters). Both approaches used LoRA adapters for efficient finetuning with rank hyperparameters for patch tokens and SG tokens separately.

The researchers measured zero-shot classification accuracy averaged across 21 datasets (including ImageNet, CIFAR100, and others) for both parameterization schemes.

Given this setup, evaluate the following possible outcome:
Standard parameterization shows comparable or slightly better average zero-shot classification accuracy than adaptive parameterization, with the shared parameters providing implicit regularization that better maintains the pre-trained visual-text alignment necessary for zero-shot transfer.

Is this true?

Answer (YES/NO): NO